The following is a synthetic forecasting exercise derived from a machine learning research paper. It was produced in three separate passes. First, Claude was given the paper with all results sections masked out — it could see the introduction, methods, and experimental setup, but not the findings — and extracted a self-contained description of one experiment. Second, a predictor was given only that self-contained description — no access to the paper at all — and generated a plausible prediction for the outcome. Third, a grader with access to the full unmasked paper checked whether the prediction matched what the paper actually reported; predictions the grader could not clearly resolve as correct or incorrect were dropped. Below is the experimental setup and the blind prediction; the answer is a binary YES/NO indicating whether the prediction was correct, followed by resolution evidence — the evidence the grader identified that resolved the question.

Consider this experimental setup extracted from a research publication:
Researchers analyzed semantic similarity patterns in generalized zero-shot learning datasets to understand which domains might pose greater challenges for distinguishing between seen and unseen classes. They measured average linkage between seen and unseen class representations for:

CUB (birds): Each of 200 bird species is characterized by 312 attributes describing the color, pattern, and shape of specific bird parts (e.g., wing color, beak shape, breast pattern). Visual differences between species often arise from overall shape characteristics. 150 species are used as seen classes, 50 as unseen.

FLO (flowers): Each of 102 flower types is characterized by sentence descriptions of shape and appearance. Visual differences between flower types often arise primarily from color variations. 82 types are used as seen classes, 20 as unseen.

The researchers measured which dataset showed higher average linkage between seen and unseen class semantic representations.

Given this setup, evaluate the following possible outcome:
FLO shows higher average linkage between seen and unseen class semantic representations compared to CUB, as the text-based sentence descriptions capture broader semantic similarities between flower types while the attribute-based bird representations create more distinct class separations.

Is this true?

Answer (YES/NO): YES